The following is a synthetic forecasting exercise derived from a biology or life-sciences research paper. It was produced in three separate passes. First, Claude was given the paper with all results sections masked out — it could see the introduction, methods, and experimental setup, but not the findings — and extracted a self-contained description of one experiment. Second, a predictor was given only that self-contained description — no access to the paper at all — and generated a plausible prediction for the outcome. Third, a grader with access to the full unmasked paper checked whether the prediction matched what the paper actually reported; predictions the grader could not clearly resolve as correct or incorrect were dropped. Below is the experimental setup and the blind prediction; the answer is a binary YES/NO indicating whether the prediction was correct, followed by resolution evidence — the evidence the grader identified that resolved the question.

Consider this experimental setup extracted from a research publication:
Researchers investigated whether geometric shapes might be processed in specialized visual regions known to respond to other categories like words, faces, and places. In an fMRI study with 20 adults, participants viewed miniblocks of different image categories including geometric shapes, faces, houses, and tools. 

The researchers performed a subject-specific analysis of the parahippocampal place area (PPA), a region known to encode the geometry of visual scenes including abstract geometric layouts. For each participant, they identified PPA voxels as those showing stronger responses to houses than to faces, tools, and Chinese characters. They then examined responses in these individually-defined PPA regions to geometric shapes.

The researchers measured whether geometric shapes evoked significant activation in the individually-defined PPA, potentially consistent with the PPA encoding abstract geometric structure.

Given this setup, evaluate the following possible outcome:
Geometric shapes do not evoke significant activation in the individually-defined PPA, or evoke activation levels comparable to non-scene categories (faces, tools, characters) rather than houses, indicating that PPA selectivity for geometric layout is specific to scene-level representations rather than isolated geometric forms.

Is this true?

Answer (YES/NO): YES